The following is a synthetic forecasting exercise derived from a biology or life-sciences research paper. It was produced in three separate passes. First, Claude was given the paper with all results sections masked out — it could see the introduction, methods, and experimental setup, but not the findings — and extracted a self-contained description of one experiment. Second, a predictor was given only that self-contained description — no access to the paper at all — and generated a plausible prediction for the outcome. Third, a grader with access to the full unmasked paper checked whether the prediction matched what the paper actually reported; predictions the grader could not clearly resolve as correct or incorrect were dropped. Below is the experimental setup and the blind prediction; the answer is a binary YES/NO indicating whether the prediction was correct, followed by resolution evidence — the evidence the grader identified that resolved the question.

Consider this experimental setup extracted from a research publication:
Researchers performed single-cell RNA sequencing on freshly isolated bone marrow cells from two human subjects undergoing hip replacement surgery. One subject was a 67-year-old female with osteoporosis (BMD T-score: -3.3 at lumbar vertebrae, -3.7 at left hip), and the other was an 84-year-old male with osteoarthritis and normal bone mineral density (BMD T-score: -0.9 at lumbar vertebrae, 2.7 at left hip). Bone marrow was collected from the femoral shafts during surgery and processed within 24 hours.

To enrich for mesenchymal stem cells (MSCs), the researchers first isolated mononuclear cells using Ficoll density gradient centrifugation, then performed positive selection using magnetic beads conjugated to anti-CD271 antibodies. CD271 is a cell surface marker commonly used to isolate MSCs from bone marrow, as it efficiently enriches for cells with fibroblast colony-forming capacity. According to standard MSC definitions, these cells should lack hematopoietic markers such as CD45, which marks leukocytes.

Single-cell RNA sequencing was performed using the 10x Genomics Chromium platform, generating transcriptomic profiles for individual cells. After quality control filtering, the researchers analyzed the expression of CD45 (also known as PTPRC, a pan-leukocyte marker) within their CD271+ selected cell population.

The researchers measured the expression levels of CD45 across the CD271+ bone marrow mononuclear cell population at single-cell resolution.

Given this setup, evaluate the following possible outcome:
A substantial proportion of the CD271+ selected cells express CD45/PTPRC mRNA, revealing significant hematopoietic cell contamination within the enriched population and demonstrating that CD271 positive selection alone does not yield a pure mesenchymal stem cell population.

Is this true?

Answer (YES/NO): YES